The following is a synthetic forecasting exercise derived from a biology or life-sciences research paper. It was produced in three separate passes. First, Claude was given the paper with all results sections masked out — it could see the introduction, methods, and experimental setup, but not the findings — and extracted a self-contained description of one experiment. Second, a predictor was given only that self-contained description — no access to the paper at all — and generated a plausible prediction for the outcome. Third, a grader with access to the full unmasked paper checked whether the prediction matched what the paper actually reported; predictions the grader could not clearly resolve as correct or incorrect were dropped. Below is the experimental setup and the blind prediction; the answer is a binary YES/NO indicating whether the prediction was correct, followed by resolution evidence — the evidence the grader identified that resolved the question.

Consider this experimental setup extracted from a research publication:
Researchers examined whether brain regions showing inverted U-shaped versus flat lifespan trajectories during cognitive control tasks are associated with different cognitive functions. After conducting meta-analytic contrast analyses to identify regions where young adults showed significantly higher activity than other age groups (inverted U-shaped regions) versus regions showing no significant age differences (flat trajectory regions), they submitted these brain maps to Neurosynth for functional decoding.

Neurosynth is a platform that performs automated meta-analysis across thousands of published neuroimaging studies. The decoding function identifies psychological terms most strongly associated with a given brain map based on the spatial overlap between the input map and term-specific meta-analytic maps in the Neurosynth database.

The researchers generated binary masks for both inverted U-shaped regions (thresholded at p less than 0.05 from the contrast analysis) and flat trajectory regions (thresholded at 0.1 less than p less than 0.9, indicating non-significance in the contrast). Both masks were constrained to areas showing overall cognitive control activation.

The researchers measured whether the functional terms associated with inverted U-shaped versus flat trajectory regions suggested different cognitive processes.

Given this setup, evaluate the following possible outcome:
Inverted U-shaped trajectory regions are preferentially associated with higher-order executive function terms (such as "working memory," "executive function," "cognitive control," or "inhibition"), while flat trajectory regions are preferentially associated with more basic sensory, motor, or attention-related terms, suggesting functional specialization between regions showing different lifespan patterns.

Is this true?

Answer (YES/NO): YES